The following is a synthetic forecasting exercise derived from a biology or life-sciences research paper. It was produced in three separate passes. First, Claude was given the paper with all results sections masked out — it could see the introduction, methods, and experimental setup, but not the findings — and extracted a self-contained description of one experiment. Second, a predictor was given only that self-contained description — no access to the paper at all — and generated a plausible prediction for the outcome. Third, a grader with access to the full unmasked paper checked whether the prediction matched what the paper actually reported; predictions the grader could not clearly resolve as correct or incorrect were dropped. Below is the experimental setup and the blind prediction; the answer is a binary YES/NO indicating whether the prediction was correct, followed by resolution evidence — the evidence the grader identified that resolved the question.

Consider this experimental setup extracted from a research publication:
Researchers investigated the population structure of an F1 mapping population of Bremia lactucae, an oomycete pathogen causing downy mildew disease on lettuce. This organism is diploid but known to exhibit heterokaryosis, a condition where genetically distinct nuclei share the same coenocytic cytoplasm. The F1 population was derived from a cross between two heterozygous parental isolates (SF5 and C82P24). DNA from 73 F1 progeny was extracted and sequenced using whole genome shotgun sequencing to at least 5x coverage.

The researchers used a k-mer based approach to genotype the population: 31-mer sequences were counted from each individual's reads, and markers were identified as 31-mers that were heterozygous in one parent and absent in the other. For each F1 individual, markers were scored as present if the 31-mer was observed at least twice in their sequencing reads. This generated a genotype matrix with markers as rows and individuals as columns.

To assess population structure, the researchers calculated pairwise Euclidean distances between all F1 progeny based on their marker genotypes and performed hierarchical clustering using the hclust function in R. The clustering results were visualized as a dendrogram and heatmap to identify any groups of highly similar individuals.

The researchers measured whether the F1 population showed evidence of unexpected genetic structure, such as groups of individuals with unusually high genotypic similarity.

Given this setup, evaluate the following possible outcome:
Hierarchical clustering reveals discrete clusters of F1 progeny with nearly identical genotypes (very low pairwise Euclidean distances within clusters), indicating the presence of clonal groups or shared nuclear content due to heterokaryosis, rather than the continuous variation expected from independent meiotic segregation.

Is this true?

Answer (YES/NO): YES